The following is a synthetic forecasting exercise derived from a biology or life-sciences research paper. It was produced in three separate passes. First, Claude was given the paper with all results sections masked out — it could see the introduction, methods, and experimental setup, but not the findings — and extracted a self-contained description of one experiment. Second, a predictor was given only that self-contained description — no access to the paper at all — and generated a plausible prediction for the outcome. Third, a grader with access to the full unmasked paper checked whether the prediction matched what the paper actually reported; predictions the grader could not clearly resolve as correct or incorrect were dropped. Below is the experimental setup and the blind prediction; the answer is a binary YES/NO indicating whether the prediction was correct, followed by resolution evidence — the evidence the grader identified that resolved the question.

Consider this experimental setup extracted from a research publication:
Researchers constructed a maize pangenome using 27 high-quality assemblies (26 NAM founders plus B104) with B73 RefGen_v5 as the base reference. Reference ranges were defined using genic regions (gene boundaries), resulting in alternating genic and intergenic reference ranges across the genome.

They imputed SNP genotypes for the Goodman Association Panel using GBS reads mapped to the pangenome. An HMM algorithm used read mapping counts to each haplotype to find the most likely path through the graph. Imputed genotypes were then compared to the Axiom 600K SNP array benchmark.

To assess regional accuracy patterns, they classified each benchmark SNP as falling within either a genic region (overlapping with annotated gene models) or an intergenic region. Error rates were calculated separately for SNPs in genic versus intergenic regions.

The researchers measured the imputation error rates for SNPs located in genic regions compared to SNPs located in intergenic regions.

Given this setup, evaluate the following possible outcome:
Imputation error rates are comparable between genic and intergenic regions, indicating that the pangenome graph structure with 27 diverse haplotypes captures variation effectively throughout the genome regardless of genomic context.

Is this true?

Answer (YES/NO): YES